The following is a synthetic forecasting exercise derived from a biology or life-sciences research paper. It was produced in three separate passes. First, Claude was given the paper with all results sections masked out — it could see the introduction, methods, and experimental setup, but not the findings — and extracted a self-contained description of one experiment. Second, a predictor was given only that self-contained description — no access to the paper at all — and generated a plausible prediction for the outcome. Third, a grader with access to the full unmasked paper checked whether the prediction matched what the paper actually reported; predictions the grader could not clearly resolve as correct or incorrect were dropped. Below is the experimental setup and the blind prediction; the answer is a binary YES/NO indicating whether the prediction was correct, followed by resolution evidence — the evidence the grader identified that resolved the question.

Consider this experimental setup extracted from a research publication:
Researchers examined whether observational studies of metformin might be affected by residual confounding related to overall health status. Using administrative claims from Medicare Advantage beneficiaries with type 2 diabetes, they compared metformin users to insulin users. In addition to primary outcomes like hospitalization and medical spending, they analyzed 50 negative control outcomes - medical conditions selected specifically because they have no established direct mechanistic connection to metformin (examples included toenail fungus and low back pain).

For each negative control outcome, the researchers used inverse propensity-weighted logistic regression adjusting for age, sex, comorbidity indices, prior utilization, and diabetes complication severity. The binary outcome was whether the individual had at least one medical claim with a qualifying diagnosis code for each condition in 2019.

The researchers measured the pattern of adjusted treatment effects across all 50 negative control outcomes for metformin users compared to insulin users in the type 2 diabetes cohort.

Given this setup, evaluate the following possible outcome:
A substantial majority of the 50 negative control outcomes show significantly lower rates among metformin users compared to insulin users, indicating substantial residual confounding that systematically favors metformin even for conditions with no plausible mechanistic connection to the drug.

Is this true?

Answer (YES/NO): YES